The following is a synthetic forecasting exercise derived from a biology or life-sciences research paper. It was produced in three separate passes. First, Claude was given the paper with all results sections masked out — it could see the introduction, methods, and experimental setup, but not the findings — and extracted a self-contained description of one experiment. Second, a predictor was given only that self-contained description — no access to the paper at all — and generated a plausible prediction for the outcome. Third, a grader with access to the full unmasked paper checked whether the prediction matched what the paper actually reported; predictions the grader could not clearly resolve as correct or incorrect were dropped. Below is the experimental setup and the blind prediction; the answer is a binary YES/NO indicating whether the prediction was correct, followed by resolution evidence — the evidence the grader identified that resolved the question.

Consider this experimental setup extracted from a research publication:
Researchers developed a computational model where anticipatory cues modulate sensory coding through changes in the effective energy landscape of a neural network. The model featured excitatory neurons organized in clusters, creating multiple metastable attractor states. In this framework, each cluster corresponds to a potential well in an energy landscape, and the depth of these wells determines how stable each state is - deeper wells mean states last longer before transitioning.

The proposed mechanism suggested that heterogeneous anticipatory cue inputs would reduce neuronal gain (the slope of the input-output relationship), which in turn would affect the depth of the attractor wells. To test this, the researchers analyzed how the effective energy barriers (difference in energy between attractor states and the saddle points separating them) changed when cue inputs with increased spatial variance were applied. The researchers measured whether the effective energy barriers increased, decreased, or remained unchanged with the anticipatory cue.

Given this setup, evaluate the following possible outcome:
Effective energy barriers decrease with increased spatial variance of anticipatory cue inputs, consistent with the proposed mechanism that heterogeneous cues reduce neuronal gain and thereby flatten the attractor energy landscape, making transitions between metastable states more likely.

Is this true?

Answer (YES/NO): YES